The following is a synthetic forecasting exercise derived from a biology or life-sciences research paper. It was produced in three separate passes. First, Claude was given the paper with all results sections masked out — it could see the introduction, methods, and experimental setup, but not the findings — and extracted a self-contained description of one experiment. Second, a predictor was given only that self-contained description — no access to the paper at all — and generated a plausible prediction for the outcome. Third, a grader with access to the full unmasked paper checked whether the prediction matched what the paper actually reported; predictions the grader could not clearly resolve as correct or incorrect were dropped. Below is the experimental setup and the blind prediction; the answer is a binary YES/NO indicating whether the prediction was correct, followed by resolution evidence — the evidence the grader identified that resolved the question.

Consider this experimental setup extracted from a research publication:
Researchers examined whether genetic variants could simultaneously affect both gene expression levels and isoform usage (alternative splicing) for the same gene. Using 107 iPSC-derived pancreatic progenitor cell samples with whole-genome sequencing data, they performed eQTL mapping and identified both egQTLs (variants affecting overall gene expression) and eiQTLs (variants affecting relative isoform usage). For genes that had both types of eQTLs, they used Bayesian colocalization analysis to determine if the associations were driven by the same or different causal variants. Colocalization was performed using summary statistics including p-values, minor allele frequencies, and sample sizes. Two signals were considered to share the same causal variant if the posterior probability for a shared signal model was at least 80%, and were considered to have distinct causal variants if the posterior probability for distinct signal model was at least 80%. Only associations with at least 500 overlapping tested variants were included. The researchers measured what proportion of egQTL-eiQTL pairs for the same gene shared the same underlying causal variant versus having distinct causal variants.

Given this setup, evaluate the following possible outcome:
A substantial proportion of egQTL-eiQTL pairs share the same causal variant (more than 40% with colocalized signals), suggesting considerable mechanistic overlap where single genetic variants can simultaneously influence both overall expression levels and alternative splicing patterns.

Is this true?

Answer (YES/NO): YES